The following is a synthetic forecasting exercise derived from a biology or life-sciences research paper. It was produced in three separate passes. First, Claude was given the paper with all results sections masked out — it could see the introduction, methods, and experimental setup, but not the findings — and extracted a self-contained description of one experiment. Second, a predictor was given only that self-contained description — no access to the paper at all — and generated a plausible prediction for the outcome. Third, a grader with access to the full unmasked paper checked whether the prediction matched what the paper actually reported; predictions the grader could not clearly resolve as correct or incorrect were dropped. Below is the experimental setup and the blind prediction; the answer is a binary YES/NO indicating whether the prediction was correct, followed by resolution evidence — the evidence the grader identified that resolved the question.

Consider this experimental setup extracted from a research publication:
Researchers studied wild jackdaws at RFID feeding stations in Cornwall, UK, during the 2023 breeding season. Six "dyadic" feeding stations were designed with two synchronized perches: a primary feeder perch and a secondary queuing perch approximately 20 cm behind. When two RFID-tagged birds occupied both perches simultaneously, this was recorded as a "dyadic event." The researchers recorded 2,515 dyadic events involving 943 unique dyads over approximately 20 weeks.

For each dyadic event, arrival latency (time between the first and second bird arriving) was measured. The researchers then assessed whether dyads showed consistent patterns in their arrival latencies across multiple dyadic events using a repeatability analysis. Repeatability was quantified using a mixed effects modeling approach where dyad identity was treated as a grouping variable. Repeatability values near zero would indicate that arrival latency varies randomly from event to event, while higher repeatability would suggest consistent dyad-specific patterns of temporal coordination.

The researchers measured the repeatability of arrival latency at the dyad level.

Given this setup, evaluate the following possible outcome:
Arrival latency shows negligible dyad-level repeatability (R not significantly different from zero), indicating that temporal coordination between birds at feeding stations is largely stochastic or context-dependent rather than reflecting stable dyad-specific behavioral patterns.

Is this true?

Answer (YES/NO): NO